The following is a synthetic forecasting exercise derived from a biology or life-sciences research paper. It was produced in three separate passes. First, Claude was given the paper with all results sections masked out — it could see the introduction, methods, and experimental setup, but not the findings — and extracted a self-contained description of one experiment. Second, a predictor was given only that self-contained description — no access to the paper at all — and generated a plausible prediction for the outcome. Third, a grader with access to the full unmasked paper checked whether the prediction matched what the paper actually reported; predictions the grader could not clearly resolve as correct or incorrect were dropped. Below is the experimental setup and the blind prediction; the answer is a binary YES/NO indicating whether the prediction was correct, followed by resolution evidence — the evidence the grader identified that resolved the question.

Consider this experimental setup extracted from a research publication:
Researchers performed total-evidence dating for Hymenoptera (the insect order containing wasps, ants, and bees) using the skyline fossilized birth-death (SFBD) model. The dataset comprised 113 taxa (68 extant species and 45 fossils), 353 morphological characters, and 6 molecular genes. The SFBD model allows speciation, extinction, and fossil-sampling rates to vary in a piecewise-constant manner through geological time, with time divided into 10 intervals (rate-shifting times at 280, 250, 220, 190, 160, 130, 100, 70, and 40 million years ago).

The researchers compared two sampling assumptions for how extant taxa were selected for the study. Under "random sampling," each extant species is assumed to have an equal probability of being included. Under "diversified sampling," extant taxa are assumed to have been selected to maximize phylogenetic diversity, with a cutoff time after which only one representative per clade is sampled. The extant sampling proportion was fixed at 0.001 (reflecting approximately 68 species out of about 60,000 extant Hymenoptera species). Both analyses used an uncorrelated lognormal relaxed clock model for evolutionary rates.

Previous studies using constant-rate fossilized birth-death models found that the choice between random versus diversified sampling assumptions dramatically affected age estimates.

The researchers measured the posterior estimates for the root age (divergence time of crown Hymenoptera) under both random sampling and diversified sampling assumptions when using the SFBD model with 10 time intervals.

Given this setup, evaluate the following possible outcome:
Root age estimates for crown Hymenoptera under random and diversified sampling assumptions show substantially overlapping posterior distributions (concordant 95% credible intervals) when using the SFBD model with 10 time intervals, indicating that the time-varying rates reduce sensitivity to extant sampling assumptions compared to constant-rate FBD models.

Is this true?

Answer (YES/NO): YES